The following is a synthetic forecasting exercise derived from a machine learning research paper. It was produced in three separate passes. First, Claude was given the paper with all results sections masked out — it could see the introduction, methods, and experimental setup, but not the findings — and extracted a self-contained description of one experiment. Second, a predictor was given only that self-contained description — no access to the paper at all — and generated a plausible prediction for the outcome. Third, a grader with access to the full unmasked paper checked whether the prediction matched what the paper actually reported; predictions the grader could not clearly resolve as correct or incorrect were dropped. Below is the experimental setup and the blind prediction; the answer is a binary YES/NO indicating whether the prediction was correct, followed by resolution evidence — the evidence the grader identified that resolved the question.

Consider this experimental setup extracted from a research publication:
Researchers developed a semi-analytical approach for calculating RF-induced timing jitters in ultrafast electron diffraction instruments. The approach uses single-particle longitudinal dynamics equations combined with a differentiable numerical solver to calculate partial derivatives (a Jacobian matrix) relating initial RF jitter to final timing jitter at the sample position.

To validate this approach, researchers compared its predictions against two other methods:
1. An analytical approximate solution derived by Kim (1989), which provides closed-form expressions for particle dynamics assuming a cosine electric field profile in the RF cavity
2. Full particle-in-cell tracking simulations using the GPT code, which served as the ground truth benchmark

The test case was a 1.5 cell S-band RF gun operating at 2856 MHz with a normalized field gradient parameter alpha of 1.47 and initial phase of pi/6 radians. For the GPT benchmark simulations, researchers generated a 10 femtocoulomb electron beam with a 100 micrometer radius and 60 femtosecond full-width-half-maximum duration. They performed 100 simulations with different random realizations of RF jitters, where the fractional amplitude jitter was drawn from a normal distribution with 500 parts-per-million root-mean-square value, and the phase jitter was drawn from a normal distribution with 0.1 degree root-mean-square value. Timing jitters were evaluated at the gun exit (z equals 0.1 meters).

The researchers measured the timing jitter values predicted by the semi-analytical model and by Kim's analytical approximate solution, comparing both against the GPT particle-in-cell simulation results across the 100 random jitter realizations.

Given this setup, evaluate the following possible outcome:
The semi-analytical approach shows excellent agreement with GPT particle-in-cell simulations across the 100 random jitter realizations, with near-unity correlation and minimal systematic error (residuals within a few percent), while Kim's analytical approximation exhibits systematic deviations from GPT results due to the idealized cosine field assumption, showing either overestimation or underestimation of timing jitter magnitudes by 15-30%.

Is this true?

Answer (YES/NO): NO